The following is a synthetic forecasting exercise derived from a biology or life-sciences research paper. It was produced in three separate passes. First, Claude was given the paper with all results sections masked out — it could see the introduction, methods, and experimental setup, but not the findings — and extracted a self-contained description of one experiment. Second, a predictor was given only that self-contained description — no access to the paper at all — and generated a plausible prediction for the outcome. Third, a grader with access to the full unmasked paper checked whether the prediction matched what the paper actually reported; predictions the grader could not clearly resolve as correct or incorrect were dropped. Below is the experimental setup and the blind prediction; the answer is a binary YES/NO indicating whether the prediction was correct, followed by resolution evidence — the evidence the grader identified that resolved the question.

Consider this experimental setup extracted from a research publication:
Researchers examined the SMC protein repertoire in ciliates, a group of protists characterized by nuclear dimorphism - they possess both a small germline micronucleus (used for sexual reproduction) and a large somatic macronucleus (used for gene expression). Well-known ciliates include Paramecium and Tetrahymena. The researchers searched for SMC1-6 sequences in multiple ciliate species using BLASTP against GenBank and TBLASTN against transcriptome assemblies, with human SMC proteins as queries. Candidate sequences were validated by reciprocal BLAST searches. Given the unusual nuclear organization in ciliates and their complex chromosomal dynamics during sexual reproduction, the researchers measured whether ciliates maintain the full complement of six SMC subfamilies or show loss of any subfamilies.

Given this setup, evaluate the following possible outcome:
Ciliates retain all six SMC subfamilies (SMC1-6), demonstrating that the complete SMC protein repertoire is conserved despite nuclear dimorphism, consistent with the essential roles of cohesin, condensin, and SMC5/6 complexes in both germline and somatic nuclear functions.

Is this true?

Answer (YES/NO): NO